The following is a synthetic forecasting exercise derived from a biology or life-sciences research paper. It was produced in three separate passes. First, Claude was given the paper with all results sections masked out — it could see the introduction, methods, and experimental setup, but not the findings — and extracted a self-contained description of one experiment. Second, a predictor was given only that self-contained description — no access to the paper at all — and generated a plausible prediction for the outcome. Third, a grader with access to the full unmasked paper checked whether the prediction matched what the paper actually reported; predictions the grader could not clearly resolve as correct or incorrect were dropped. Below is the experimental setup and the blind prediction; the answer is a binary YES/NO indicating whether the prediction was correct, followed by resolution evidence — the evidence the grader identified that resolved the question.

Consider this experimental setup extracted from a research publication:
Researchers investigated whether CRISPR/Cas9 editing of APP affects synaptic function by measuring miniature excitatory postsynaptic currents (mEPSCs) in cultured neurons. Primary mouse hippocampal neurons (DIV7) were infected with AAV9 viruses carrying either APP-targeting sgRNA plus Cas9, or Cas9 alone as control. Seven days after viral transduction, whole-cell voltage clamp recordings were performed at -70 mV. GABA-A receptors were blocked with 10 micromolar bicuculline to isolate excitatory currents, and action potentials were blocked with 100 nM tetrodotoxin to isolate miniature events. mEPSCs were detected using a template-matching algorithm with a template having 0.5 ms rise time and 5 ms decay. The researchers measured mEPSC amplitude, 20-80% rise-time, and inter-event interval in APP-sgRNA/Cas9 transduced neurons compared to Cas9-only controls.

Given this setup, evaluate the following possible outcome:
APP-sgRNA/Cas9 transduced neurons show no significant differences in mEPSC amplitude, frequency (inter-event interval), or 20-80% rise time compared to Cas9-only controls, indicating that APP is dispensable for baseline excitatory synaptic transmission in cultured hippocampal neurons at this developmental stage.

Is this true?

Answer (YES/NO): YES